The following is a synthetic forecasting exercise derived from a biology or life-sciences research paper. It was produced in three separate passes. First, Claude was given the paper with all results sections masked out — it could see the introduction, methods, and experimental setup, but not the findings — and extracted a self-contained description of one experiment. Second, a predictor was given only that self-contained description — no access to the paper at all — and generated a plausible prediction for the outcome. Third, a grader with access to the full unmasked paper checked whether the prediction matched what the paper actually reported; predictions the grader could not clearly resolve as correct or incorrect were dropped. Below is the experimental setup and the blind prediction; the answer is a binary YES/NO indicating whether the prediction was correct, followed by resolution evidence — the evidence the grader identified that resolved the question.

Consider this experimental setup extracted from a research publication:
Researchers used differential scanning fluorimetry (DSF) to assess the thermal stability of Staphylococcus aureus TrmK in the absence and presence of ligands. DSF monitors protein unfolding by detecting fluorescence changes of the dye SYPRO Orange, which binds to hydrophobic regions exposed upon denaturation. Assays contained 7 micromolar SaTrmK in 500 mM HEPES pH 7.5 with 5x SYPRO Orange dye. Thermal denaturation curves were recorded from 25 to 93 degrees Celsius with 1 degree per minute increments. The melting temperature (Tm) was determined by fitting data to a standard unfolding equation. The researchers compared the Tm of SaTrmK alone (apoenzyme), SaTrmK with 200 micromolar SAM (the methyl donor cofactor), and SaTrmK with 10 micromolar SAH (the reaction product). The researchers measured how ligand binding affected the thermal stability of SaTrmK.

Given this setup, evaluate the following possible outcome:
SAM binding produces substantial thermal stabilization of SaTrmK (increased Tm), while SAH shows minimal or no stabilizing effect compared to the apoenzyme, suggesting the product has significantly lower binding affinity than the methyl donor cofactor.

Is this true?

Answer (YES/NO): NO